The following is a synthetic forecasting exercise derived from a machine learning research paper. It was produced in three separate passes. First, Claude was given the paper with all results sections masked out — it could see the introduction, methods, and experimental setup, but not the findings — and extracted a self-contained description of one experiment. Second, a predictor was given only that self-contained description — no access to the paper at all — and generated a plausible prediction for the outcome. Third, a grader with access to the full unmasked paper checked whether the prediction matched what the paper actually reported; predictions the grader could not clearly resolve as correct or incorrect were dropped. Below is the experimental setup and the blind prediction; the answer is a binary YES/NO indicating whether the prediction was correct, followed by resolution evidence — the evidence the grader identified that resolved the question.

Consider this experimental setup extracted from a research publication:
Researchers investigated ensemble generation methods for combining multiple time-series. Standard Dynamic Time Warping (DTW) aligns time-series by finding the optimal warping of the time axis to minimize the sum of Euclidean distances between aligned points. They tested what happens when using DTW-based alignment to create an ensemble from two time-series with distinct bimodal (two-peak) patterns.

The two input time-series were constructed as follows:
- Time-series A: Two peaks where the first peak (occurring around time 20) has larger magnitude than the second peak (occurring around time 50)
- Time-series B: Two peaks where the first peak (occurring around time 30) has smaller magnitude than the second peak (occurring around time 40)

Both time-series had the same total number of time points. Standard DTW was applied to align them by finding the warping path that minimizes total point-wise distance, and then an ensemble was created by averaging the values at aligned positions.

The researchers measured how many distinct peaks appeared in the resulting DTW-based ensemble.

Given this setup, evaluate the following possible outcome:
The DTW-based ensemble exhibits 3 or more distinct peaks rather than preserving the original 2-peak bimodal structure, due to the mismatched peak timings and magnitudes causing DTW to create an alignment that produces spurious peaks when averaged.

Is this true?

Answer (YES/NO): NO